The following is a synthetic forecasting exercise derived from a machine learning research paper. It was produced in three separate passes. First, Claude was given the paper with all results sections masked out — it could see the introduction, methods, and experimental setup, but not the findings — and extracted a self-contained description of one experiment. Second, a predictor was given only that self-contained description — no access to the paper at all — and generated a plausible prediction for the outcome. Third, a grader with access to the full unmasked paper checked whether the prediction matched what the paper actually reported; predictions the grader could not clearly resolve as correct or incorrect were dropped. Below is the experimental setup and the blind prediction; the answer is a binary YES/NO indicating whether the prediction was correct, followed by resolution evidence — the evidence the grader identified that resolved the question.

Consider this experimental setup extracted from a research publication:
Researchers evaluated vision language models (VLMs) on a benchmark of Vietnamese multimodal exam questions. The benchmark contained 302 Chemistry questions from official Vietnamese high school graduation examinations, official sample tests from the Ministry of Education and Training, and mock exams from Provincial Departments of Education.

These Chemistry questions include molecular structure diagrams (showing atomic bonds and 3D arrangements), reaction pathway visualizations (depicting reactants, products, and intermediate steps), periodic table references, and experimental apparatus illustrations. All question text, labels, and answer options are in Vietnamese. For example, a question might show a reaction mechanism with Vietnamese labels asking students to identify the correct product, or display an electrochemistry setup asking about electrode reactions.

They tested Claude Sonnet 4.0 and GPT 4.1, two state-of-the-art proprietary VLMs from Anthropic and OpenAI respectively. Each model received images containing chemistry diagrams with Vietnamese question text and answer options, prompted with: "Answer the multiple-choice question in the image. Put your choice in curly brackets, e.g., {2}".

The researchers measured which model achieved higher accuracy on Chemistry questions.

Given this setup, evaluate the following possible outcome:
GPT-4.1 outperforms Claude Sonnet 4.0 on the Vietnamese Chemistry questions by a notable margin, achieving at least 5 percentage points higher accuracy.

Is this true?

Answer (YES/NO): NO